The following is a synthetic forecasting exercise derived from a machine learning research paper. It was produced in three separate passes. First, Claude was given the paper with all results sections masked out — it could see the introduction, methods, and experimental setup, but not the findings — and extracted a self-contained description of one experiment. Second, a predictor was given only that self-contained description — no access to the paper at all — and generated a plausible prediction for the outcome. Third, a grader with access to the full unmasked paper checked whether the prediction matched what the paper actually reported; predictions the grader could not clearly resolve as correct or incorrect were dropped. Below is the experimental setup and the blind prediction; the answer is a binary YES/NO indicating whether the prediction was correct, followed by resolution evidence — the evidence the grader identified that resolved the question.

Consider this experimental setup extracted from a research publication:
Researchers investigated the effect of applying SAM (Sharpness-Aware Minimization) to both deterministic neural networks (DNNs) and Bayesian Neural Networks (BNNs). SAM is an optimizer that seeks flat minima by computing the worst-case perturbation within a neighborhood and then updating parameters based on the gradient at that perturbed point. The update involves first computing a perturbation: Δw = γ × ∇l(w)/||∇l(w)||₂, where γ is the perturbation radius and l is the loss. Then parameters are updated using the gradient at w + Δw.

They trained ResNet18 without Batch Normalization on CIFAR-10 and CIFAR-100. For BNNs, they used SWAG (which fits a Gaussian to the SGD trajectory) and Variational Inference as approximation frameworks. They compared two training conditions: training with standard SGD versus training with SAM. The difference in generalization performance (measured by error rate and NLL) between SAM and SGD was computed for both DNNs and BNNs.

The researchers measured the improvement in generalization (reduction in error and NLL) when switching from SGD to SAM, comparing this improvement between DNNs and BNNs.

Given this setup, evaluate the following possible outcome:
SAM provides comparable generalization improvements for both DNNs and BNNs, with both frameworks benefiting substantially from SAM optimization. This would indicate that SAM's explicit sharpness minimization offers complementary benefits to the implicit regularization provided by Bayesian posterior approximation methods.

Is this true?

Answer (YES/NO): NO